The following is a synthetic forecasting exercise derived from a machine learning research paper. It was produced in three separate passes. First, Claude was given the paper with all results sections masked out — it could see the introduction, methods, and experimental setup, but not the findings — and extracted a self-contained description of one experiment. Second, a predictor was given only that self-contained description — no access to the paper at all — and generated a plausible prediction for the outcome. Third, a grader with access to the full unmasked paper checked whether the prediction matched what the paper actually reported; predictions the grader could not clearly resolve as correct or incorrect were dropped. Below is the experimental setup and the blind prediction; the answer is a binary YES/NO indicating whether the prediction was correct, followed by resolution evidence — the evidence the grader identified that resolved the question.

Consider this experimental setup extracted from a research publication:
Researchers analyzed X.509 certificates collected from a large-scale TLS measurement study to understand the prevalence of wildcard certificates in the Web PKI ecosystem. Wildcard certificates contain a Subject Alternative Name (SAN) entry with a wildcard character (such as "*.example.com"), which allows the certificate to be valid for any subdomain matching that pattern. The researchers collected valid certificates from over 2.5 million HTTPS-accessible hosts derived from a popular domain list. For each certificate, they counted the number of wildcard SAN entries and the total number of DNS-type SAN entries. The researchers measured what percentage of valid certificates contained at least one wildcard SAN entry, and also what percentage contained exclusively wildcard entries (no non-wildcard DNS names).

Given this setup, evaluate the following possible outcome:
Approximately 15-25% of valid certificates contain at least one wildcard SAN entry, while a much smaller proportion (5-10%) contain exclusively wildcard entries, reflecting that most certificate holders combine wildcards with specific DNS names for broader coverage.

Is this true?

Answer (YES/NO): NO